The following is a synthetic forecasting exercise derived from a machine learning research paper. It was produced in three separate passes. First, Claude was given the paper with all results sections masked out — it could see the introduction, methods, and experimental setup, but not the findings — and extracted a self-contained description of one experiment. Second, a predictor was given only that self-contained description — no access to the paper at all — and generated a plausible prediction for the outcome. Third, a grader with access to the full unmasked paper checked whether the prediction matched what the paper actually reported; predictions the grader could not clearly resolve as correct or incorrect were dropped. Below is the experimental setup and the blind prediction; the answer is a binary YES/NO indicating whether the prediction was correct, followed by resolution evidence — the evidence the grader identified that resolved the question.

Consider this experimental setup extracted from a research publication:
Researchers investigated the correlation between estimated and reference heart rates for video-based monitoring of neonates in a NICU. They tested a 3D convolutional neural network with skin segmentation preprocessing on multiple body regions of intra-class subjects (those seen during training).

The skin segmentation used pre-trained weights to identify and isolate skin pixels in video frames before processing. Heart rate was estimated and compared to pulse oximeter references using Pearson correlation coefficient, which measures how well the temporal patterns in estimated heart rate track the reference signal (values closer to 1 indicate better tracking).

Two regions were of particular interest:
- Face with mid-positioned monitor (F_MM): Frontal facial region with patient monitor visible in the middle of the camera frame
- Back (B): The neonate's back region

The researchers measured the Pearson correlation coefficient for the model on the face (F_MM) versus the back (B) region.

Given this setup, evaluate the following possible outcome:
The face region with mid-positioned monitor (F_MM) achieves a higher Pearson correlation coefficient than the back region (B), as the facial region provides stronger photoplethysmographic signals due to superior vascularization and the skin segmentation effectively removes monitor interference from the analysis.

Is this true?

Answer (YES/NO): YES